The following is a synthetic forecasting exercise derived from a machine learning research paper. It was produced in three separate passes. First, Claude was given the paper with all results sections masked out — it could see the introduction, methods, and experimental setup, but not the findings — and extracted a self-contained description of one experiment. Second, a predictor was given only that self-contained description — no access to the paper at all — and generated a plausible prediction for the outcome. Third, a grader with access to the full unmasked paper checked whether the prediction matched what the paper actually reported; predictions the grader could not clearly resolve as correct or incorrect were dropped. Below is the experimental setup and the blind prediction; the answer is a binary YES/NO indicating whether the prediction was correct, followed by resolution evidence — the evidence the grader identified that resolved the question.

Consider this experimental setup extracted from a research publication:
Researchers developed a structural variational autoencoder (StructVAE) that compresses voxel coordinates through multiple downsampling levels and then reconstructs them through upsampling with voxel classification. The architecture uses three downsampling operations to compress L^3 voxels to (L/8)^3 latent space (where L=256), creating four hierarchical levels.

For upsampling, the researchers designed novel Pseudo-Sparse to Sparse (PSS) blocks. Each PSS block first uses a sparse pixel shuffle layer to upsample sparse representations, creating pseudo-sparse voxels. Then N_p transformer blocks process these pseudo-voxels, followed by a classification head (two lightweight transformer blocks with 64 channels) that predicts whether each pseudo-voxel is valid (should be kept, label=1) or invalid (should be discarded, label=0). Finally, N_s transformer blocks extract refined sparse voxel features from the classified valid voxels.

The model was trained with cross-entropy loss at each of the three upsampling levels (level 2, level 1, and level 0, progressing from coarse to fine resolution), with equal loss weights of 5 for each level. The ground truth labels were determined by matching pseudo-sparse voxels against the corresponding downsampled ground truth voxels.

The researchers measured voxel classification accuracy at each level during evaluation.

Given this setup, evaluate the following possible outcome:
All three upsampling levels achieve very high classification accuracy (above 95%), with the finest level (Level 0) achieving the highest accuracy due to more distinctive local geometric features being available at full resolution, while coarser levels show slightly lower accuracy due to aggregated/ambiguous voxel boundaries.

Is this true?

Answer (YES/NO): NO